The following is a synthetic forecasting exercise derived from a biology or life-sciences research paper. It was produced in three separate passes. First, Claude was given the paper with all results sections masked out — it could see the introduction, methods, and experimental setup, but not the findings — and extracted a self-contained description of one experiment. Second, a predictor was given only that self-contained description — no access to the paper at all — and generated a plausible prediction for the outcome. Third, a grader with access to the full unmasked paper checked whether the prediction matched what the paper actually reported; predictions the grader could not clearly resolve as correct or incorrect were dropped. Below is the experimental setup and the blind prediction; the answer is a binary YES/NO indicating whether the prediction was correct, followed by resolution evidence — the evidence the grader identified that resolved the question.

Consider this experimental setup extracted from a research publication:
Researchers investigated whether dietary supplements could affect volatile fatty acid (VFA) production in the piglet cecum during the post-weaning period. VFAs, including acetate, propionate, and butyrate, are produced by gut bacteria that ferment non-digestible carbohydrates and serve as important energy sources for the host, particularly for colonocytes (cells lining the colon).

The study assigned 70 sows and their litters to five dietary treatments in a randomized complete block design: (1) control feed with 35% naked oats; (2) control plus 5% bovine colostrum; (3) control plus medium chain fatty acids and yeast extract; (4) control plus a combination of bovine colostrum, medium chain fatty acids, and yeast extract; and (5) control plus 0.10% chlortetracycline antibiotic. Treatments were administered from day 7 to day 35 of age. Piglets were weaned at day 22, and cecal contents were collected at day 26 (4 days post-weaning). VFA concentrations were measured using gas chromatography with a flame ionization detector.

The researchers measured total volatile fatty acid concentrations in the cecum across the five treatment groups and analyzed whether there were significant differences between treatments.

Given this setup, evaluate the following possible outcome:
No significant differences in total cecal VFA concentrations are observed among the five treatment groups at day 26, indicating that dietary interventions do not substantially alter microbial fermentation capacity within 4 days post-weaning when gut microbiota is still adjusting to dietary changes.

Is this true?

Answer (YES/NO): YES